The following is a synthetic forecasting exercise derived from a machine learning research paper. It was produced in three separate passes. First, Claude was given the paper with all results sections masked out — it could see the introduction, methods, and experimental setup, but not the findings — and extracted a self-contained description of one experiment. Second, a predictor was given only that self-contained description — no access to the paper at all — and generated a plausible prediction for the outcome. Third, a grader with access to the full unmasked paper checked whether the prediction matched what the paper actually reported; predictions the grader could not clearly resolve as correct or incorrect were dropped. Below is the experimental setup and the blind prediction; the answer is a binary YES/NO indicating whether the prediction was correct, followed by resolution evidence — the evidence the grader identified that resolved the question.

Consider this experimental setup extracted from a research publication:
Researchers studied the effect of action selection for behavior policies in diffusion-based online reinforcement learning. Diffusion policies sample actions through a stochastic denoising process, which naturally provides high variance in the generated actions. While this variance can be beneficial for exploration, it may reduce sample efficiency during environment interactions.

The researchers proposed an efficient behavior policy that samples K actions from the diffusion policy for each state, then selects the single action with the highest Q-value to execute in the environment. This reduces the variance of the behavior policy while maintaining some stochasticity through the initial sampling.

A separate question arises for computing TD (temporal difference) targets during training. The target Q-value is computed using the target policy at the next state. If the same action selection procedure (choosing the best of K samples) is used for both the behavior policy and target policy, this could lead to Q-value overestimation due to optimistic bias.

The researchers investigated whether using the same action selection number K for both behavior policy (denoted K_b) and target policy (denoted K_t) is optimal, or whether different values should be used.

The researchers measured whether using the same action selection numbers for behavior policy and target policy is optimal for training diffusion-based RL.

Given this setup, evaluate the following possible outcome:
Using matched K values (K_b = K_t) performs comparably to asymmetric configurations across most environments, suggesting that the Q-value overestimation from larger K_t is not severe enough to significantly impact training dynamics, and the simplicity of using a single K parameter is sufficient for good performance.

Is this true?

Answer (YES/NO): NO